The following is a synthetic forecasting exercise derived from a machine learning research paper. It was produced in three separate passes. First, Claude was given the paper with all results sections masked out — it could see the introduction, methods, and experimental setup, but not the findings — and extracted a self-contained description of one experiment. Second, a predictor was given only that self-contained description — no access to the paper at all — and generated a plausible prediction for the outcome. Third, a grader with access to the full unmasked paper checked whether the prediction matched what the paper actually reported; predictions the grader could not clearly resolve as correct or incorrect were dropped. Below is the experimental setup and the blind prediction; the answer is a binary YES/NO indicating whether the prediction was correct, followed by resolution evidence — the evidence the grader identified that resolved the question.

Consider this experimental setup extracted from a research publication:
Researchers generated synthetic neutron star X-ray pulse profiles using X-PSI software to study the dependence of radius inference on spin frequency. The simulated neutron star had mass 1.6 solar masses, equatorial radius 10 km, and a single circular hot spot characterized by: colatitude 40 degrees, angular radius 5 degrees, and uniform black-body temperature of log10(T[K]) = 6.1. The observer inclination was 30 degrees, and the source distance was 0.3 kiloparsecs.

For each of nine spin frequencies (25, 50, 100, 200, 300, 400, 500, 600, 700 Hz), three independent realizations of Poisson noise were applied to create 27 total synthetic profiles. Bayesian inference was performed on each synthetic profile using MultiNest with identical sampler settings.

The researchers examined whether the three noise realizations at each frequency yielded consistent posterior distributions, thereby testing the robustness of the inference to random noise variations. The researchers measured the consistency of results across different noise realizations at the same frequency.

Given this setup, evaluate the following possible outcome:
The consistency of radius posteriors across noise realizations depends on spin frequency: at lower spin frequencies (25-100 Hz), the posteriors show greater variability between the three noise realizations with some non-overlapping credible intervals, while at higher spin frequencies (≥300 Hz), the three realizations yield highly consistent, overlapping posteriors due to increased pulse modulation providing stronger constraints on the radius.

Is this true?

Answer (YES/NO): NO